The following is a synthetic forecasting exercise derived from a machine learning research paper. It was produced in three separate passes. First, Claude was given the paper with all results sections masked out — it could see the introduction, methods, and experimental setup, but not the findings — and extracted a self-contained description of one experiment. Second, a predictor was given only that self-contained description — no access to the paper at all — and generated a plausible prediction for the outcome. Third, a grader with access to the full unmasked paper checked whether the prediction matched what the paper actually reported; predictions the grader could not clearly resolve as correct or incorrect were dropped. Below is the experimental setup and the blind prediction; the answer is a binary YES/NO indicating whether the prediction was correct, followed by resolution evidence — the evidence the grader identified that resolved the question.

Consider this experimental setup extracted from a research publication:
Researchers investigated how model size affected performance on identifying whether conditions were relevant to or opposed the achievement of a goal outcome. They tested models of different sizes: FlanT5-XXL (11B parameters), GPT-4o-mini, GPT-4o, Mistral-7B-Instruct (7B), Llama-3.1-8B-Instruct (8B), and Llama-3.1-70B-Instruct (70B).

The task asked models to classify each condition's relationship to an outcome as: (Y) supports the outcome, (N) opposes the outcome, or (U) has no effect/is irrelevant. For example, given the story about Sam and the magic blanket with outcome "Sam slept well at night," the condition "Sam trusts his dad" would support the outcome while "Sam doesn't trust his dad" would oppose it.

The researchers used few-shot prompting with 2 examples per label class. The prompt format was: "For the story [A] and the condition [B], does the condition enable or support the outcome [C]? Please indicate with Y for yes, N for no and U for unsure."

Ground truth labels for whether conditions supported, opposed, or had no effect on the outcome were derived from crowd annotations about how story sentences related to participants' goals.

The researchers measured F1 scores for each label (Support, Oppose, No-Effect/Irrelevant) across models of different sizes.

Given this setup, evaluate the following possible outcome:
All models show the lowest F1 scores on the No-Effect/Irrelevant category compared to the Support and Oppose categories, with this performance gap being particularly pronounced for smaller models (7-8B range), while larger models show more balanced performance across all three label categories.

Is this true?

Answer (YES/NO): NO